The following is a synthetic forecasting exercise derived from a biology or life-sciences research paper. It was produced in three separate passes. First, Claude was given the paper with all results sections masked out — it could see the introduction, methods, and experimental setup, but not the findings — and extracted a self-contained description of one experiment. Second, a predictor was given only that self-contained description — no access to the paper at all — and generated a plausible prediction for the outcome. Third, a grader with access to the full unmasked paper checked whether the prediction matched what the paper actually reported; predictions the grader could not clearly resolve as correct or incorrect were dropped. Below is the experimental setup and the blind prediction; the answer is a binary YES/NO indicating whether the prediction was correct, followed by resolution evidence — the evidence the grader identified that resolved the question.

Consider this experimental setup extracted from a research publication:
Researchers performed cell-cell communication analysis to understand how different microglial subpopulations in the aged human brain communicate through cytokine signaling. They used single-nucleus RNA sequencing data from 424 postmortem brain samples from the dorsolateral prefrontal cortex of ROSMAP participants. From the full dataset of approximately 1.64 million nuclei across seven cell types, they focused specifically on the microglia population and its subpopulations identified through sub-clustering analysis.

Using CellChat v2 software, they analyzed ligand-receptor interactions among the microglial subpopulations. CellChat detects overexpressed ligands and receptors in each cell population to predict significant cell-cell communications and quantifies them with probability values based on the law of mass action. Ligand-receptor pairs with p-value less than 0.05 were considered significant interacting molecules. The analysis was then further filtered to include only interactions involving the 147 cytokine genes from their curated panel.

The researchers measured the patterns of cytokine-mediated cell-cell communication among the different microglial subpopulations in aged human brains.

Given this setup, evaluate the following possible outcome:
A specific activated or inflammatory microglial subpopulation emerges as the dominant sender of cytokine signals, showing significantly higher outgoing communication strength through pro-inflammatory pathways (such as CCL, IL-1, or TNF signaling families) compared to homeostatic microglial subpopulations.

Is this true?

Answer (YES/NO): NO